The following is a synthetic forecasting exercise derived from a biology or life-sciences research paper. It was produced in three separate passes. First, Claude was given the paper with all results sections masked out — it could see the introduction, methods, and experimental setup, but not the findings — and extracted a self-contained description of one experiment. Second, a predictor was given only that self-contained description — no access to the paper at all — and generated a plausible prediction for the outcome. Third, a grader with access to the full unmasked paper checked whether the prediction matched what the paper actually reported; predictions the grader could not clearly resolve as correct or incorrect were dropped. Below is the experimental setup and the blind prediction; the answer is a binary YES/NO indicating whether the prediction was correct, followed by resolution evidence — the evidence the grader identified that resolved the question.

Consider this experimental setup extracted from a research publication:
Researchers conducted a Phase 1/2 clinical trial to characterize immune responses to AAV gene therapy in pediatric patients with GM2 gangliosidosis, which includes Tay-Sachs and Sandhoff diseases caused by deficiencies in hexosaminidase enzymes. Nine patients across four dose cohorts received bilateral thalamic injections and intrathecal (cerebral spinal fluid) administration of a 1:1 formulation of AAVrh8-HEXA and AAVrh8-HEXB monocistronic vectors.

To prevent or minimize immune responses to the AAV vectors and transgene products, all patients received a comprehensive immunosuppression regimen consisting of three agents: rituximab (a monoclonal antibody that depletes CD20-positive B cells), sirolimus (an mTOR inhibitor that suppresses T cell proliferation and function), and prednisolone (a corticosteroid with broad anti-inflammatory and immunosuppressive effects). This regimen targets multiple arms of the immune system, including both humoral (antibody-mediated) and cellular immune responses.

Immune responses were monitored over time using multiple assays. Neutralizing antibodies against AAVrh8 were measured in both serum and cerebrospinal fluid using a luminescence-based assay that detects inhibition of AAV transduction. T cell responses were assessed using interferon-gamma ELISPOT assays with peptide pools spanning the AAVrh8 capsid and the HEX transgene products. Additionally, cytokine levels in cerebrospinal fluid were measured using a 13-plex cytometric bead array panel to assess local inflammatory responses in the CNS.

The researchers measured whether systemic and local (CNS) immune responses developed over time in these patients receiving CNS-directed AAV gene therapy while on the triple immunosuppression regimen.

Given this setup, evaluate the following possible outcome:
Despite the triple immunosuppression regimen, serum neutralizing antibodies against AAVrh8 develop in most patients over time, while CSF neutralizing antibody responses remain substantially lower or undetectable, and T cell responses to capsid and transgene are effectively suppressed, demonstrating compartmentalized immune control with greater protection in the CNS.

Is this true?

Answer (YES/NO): NO